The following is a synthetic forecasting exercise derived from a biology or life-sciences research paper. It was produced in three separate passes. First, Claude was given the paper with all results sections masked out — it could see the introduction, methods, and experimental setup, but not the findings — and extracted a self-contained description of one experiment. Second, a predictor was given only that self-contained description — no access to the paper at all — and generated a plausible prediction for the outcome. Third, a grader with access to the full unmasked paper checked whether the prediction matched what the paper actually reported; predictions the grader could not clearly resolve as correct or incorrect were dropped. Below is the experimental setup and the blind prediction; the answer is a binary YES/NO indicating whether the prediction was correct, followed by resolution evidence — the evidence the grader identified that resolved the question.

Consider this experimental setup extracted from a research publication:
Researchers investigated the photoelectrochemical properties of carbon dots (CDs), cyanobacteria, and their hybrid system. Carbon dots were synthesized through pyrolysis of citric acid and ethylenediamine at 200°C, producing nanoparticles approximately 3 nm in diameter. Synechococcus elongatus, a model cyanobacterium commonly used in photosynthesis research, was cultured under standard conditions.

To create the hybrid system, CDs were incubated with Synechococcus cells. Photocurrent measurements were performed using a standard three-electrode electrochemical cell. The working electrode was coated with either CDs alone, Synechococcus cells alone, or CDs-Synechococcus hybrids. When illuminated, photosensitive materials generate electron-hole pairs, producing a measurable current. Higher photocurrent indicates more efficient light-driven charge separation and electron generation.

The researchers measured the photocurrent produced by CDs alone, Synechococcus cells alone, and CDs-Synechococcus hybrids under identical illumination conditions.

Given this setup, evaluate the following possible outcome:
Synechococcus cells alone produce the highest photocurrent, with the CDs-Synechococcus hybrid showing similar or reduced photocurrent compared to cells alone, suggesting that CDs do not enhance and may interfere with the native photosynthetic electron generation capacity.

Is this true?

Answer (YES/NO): NO